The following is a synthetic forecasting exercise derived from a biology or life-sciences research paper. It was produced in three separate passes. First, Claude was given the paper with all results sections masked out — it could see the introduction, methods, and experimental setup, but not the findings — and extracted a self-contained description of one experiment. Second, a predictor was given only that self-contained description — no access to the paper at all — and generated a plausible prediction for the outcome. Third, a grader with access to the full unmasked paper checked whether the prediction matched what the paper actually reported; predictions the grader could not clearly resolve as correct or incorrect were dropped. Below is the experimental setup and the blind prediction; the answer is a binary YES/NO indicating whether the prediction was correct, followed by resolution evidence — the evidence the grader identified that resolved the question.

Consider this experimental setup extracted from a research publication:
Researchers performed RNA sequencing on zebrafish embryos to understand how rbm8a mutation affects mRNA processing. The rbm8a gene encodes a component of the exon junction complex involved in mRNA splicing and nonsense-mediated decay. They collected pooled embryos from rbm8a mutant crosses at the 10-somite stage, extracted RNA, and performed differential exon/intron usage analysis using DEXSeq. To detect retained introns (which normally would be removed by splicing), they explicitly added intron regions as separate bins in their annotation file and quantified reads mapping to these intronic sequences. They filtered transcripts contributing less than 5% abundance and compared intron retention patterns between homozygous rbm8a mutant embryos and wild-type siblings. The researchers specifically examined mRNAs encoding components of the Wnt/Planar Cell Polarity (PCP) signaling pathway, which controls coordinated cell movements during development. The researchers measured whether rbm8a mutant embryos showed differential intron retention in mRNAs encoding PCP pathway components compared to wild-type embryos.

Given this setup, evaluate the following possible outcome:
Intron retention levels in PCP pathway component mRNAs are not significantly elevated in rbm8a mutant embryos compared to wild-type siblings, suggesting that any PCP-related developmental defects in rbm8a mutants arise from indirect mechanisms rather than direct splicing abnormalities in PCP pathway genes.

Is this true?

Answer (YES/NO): NO